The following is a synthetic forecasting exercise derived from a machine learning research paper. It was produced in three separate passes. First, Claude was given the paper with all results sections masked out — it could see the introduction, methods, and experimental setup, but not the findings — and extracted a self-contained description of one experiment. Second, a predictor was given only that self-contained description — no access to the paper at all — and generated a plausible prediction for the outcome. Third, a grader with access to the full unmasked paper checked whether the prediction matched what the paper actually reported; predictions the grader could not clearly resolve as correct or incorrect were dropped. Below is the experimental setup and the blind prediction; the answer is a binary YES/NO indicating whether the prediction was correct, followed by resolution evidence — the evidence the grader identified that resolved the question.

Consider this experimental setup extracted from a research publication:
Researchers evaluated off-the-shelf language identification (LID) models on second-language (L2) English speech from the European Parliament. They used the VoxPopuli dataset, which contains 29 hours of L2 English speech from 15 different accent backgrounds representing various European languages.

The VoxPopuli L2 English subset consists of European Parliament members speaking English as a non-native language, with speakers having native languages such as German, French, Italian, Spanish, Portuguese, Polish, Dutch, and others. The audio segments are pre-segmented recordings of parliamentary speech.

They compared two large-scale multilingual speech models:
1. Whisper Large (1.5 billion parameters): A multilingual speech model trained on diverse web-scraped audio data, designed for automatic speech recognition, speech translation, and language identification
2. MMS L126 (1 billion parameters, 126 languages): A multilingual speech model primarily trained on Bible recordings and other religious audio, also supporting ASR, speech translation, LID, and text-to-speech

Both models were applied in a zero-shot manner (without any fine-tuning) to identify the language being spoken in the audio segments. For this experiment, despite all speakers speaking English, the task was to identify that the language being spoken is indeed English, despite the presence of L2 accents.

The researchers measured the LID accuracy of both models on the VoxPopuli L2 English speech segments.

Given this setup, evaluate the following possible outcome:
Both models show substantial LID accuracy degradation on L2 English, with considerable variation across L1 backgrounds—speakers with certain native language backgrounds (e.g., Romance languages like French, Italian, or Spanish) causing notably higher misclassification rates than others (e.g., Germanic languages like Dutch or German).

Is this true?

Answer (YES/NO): NO